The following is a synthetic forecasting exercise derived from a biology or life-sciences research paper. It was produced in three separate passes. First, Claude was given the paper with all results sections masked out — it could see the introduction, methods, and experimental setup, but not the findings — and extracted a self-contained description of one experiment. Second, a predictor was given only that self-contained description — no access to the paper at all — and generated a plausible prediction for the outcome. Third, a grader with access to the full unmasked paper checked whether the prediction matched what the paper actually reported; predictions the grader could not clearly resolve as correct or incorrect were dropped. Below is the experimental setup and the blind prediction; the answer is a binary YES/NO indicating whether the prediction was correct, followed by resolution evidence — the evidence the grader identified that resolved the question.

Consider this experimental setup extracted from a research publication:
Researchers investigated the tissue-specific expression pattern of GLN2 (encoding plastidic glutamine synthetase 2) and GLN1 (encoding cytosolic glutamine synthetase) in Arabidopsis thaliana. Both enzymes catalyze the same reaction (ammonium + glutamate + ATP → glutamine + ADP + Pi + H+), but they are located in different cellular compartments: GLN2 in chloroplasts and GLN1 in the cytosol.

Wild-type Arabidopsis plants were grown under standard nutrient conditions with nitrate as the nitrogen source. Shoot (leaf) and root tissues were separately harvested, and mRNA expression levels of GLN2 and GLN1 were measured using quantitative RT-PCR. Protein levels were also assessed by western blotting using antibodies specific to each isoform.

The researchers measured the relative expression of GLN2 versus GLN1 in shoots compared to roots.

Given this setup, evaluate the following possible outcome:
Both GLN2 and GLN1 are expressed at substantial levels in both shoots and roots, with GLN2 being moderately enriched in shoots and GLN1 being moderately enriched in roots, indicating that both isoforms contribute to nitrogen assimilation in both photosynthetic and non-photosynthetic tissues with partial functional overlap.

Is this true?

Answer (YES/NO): NO